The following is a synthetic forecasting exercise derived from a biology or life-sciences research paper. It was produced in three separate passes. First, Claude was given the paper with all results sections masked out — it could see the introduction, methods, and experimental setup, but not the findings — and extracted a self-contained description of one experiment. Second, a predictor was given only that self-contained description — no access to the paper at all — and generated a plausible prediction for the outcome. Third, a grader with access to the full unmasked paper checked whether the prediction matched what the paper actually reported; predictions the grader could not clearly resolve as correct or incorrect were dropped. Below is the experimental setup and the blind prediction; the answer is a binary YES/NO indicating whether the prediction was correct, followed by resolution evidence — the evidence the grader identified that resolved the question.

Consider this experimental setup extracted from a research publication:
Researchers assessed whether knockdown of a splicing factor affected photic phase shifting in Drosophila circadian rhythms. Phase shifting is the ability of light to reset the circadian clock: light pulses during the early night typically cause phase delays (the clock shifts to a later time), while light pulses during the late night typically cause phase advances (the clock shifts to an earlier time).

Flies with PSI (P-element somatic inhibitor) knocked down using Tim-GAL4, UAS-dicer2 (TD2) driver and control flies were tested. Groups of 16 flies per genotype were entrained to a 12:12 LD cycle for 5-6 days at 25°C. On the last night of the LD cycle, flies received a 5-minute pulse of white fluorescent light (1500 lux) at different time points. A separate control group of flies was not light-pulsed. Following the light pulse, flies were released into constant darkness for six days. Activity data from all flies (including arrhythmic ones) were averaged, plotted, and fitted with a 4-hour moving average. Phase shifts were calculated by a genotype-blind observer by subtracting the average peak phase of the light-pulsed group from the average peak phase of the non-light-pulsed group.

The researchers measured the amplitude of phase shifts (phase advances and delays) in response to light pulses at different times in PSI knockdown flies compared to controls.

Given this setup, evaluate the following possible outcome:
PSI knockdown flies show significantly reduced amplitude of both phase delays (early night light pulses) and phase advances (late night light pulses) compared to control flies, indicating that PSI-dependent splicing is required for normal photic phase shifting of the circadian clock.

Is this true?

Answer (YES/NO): NO